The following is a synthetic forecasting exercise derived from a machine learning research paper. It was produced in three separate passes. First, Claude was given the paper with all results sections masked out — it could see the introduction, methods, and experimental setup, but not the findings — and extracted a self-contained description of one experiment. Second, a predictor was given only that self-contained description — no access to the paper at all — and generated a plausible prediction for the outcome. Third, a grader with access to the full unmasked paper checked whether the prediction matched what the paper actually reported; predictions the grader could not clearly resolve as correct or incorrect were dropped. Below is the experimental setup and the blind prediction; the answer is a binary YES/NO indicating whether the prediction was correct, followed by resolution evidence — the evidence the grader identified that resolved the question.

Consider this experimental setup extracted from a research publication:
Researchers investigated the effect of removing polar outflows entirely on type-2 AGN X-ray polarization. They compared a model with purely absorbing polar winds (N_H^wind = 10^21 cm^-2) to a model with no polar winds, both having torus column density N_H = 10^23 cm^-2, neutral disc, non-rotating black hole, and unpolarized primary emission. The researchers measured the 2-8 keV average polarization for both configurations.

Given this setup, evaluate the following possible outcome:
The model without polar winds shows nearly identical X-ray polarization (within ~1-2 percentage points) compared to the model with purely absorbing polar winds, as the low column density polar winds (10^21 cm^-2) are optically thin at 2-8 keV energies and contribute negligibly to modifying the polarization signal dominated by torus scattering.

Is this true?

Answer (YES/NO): YES